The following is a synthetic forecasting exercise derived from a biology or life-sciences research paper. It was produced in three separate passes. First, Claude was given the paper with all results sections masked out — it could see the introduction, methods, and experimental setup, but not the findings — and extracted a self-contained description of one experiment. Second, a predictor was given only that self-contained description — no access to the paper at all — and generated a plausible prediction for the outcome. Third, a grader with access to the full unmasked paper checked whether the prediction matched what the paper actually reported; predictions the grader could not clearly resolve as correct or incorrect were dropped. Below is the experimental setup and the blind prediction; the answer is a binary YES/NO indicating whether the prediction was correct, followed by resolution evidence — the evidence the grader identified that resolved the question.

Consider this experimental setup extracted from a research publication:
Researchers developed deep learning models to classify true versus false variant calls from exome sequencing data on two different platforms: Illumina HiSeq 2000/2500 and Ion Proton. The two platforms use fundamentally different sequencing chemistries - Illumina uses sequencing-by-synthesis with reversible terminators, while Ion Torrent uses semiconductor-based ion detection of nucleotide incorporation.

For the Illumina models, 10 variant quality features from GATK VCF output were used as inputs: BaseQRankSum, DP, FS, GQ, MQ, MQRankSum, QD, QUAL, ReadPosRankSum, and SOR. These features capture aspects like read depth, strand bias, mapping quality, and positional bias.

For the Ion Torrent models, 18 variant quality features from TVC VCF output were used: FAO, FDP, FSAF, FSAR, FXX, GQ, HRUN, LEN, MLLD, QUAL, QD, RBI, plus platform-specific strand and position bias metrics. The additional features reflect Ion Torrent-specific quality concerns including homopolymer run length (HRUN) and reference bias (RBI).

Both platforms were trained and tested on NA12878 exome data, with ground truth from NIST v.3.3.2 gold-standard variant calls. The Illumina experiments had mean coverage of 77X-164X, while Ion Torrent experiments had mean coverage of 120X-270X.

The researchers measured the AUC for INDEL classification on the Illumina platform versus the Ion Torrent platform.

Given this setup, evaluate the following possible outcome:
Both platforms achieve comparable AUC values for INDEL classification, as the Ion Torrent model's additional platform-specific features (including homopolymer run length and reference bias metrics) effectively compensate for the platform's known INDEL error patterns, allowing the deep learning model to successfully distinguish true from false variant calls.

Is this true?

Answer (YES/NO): YES